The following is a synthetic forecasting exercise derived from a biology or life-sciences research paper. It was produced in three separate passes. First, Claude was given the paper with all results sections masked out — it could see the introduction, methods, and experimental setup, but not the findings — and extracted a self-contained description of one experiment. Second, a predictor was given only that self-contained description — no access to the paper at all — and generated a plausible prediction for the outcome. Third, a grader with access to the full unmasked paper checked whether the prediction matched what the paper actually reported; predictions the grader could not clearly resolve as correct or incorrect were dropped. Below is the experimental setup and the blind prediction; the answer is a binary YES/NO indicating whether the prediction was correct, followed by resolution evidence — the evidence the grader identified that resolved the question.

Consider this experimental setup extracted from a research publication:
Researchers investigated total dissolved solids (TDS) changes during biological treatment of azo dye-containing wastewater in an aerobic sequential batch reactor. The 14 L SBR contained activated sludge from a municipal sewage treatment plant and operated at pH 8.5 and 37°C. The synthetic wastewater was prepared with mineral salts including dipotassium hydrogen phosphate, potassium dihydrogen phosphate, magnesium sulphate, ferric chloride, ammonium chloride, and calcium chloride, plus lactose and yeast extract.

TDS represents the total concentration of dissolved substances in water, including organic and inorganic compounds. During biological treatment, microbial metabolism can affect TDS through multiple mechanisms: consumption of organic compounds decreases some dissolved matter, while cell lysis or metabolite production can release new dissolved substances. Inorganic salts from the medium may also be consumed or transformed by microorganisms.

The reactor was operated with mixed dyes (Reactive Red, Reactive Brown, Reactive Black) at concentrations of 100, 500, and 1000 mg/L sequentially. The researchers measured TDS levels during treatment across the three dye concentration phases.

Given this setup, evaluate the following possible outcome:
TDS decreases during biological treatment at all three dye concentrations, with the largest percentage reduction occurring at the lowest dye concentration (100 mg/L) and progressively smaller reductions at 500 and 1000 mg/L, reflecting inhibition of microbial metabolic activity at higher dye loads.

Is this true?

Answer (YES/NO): NO